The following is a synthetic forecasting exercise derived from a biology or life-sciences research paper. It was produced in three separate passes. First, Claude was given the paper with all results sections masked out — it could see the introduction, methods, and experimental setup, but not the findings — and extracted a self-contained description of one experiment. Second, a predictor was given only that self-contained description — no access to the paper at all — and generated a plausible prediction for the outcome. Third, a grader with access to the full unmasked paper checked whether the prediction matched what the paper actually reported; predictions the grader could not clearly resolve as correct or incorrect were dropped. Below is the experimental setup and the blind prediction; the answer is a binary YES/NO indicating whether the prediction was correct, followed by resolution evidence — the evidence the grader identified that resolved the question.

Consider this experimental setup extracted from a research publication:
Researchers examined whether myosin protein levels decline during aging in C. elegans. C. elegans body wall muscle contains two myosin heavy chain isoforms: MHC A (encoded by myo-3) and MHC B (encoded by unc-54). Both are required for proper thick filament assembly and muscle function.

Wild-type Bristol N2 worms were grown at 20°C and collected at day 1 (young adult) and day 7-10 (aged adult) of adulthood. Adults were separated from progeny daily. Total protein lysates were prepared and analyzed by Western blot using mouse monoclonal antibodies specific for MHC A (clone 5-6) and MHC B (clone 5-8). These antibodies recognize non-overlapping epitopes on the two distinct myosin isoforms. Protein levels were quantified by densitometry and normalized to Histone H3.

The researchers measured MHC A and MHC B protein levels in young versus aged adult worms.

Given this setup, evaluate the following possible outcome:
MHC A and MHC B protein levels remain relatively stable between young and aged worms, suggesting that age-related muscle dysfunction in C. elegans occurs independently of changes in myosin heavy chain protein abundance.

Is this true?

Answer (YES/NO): NO